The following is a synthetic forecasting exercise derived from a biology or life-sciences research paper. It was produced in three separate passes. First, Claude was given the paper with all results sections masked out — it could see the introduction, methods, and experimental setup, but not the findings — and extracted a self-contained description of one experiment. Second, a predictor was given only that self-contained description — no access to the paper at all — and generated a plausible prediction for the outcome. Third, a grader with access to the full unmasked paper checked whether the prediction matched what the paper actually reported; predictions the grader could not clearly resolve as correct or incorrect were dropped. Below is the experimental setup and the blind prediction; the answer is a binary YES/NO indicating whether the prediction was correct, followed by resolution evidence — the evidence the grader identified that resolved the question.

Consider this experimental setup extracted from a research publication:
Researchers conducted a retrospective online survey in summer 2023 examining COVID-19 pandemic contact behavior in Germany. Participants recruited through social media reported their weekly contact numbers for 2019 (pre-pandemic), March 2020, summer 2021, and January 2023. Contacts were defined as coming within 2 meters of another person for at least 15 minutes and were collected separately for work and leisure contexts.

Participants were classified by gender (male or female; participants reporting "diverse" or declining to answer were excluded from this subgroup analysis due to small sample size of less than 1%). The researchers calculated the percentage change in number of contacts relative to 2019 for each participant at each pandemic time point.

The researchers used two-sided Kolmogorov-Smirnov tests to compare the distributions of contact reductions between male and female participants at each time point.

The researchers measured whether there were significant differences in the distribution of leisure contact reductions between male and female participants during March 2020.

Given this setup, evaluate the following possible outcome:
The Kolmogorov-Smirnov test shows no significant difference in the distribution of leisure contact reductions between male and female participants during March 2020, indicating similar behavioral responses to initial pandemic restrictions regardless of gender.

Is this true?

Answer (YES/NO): YES